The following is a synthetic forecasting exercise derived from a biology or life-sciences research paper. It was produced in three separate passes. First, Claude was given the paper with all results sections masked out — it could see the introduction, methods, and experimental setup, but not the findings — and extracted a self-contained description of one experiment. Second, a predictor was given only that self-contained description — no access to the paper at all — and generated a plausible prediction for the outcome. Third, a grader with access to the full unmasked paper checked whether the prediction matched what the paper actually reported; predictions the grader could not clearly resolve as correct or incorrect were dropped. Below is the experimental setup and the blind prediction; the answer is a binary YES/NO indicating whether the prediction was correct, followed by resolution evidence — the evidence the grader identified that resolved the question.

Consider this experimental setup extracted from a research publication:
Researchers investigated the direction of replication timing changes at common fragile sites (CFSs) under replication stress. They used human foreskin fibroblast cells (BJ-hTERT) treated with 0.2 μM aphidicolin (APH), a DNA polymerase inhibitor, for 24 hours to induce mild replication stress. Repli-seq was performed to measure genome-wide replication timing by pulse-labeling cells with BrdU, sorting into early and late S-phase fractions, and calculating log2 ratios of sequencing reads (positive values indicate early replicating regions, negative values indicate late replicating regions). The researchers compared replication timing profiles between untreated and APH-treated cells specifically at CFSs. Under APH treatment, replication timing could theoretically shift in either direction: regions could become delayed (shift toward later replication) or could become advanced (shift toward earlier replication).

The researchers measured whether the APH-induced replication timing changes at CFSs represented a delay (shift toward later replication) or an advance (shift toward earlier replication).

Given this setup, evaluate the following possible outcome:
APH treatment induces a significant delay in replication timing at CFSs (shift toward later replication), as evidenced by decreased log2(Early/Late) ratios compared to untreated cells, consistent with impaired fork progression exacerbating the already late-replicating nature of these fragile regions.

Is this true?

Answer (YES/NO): NO